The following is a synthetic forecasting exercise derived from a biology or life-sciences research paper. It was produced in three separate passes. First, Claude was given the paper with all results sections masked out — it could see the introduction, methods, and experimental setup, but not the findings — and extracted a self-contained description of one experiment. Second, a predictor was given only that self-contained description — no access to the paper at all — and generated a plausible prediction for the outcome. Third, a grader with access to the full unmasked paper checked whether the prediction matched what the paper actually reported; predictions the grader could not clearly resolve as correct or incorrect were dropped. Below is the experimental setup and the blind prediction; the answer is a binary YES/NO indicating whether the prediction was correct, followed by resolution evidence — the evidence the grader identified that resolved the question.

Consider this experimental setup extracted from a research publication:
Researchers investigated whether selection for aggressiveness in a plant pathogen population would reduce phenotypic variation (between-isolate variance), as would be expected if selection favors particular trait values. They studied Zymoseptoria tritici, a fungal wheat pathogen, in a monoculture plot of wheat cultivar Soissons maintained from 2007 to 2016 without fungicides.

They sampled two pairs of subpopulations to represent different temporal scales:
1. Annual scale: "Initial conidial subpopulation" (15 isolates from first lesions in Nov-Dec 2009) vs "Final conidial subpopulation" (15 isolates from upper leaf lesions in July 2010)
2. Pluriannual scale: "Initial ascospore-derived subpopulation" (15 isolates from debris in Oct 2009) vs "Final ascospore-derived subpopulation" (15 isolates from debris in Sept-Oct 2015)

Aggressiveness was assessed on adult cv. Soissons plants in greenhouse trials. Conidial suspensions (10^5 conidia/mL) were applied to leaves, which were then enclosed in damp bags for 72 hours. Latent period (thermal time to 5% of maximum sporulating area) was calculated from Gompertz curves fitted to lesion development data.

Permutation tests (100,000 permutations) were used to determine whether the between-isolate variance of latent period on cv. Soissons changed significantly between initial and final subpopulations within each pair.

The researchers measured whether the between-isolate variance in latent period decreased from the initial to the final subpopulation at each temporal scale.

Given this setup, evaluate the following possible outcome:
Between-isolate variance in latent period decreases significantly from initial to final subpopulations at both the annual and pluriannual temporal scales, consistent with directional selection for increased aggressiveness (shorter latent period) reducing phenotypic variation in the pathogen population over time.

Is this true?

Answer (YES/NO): NO